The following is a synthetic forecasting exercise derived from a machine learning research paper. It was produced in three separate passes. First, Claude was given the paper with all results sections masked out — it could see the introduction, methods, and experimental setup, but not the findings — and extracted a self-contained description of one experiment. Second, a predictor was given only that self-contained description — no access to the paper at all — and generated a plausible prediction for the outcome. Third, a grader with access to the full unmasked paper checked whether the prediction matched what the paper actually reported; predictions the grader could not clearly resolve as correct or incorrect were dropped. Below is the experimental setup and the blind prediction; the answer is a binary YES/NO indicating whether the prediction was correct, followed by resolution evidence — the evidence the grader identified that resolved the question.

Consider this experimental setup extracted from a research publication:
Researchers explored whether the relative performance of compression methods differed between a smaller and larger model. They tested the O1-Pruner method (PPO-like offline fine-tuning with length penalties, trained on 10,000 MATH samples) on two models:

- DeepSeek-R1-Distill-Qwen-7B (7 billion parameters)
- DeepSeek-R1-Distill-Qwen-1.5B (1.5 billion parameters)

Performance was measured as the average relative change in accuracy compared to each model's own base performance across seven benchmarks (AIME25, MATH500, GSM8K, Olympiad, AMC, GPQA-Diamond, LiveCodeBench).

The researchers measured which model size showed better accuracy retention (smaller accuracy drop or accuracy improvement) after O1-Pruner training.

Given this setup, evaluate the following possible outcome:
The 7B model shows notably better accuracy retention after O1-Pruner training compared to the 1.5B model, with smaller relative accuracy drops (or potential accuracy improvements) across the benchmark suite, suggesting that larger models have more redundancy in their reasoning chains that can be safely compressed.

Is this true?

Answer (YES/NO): NO